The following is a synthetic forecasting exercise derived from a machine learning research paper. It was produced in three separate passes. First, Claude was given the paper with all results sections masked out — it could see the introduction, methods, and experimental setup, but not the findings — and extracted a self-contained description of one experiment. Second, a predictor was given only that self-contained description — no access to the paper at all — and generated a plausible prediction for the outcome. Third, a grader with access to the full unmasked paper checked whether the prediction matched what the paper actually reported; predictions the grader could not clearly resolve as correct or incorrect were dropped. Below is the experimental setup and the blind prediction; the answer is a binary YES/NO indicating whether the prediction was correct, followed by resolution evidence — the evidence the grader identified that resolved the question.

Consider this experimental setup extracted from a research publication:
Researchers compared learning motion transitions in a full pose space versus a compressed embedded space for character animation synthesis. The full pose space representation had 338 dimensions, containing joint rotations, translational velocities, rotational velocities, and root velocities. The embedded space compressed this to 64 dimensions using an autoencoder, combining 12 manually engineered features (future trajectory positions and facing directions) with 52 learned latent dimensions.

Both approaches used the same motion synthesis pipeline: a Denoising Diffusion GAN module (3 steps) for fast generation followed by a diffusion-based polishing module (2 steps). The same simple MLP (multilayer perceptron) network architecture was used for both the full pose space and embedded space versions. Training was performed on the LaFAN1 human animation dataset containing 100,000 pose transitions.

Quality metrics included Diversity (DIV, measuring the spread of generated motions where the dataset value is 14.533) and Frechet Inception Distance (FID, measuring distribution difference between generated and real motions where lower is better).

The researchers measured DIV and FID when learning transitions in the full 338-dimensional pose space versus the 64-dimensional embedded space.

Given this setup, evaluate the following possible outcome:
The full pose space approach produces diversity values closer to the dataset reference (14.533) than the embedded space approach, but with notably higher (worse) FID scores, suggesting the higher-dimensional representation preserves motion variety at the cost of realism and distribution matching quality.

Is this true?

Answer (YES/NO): NO